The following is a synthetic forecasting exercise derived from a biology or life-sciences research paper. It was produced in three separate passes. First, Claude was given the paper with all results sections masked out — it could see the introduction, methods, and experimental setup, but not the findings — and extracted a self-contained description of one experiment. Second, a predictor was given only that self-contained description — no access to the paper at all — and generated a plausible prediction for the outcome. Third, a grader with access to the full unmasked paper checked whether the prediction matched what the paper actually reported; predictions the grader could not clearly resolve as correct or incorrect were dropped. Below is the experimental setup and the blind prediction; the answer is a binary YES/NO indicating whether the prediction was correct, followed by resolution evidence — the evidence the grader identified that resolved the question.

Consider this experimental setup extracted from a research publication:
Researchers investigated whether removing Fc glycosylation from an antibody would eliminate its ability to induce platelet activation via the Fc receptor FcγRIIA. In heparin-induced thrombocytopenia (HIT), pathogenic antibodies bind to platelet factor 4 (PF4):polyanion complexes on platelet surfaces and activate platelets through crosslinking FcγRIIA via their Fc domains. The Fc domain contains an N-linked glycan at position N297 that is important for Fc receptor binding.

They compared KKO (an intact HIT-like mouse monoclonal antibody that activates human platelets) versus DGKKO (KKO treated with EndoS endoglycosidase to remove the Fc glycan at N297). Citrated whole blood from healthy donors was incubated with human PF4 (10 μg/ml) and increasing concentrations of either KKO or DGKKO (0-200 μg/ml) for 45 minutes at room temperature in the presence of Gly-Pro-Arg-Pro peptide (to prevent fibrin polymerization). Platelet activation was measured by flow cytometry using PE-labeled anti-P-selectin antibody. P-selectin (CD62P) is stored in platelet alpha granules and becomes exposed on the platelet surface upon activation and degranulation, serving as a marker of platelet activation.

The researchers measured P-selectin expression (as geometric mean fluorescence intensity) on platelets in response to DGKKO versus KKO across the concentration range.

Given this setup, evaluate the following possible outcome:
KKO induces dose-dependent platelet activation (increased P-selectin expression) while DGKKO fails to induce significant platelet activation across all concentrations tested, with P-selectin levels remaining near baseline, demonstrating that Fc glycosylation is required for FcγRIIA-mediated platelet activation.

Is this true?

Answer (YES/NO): YES